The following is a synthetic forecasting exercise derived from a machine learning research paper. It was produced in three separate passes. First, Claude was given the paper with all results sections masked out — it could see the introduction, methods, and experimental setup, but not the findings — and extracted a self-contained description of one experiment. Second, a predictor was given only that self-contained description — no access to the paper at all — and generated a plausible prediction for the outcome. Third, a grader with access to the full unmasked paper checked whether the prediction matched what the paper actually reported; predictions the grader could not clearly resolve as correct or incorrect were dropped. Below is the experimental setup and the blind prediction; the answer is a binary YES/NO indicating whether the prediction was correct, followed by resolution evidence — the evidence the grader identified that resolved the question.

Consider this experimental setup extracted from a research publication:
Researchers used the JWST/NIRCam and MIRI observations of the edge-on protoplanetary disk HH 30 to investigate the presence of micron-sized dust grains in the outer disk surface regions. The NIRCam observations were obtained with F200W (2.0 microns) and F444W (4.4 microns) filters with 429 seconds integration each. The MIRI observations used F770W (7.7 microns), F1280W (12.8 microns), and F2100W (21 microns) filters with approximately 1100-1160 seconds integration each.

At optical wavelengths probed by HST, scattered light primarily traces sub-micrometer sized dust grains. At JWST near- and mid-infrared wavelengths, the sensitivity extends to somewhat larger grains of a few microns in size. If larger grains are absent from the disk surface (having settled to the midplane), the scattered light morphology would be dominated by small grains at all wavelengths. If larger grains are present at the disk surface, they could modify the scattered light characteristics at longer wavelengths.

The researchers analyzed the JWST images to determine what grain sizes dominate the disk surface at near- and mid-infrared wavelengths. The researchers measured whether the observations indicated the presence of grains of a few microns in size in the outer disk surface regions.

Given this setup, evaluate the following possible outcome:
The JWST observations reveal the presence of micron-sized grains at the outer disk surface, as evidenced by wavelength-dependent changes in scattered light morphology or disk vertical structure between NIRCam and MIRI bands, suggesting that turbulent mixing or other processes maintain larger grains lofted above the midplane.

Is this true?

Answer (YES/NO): YES